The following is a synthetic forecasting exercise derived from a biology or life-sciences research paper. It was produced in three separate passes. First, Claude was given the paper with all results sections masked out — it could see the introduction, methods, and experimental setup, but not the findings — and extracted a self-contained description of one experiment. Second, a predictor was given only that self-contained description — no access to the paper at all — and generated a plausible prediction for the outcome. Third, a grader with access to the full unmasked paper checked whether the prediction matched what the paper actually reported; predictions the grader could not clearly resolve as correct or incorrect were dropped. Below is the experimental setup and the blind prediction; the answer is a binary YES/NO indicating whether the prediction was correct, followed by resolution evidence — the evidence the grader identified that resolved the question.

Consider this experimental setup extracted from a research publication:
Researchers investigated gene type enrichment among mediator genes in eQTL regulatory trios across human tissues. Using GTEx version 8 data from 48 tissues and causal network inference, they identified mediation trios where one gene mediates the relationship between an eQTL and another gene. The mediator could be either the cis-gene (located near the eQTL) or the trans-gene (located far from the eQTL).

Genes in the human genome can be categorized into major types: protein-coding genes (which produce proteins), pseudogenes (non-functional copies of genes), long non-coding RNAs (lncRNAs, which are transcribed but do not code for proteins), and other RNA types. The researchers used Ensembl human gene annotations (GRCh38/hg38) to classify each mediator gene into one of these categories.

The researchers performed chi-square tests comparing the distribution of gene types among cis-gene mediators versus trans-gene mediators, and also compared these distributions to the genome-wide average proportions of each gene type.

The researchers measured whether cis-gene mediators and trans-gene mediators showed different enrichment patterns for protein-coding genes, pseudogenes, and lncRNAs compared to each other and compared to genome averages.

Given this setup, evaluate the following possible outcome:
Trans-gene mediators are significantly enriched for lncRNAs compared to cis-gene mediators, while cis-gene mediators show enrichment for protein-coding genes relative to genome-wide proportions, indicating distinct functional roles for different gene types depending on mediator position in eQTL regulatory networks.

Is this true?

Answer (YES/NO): NO